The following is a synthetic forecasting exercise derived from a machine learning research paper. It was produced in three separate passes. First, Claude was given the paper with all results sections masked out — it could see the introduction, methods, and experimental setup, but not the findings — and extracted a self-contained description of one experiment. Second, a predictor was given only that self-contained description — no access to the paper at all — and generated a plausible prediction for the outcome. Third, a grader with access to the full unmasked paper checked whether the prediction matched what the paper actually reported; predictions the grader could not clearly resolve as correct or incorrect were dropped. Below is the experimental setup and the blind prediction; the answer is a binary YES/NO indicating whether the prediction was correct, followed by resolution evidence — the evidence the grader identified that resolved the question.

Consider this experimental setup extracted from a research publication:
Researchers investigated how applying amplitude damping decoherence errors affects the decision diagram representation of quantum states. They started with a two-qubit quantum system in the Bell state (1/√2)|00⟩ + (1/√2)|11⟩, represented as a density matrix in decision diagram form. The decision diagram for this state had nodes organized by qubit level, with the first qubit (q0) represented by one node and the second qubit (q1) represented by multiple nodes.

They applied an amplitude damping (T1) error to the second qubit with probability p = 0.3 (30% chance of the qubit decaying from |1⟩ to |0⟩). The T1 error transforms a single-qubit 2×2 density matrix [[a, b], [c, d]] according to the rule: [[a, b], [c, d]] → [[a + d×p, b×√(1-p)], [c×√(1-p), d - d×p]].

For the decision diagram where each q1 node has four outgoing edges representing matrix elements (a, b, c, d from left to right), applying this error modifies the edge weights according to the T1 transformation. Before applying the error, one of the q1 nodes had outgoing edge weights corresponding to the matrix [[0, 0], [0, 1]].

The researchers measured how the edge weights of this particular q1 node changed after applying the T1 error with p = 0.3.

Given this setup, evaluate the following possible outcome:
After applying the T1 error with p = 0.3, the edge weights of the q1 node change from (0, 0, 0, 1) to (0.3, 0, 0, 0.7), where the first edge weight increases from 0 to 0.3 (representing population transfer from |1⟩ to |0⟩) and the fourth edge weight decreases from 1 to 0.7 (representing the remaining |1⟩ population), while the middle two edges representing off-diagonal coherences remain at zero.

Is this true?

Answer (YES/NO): YES